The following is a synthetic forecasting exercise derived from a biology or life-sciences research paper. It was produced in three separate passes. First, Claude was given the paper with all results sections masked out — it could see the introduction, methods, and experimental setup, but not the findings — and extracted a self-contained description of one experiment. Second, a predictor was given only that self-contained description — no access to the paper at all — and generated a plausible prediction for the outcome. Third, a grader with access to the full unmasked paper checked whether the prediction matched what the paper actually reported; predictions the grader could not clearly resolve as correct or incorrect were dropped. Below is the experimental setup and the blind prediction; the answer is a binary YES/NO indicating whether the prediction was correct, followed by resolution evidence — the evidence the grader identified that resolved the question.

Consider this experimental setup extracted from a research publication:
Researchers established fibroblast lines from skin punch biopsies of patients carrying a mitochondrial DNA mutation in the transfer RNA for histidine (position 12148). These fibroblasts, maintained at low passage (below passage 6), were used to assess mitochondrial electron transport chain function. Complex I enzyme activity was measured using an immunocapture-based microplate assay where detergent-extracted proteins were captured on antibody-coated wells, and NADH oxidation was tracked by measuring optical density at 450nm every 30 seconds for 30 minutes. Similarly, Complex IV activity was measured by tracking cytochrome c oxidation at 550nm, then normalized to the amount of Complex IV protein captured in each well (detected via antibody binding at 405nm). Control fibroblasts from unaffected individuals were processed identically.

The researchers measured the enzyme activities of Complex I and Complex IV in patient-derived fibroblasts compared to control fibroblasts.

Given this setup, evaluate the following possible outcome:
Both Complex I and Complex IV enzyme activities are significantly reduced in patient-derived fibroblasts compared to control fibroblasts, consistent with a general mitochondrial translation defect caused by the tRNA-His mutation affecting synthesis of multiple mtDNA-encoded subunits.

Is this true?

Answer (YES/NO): YES